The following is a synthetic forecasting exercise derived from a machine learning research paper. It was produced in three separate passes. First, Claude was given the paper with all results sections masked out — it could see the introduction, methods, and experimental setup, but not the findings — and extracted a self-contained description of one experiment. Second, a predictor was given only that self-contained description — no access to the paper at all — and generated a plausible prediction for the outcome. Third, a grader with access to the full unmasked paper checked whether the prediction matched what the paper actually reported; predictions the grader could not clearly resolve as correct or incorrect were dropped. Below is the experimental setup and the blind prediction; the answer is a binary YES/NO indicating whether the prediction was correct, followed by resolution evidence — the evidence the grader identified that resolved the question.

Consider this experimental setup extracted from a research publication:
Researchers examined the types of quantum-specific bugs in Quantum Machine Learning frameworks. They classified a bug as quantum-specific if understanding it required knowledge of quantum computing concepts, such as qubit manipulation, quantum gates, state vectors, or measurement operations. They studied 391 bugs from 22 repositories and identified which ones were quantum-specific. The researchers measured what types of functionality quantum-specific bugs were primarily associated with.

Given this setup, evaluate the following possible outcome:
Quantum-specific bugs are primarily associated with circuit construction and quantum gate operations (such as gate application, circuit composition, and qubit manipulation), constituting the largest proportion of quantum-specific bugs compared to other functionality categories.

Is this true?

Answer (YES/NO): YES